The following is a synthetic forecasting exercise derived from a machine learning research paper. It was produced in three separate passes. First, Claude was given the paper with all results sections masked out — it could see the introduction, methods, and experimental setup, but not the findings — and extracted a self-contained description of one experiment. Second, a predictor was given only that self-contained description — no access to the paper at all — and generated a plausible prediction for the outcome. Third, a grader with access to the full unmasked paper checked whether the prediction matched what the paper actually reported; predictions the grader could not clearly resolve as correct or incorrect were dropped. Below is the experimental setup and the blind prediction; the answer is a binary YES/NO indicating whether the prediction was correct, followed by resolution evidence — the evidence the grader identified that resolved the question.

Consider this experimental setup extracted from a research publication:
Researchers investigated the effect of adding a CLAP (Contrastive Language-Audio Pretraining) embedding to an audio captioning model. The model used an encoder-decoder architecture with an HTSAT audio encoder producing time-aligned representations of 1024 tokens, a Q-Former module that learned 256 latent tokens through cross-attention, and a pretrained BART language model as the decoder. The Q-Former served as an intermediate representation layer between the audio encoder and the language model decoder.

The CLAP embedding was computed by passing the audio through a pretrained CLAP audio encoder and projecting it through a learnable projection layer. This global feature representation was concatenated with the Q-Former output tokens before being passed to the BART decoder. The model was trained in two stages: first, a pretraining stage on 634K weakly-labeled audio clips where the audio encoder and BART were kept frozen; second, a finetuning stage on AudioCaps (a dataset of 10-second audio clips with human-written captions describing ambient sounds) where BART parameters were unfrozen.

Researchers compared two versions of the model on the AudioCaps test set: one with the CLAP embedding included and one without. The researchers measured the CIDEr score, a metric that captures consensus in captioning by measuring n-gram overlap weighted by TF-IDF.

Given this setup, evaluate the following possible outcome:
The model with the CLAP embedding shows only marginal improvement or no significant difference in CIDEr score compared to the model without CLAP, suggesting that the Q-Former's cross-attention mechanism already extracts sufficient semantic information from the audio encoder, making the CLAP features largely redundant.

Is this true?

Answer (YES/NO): NO